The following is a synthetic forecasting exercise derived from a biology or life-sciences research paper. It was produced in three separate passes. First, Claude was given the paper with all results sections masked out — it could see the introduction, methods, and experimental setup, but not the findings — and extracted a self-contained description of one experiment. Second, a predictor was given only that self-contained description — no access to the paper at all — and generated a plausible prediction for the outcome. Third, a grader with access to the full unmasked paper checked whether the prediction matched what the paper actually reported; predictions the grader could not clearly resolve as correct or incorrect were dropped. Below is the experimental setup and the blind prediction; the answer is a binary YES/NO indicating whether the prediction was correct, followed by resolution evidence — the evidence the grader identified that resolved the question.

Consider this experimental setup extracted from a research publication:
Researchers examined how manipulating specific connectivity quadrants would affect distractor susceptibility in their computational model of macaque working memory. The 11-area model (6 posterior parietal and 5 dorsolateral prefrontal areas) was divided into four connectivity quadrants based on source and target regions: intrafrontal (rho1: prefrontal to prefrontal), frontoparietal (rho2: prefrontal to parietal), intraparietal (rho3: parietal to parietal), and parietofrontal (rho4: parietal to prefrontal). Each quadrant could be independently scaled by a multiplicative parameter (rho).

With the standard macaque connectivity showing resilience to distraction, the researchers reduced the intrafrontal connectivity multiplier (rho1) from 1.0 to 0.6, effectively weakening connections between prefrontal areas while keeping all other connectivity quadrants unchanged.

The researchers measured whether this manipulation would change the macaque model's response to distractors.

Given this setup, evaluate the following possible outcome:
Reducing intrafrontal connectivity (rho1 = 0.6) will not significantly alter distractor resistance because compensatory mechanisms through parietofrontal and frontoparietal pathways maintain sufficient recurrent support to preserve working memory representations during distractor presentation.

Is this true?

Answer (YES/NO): NO